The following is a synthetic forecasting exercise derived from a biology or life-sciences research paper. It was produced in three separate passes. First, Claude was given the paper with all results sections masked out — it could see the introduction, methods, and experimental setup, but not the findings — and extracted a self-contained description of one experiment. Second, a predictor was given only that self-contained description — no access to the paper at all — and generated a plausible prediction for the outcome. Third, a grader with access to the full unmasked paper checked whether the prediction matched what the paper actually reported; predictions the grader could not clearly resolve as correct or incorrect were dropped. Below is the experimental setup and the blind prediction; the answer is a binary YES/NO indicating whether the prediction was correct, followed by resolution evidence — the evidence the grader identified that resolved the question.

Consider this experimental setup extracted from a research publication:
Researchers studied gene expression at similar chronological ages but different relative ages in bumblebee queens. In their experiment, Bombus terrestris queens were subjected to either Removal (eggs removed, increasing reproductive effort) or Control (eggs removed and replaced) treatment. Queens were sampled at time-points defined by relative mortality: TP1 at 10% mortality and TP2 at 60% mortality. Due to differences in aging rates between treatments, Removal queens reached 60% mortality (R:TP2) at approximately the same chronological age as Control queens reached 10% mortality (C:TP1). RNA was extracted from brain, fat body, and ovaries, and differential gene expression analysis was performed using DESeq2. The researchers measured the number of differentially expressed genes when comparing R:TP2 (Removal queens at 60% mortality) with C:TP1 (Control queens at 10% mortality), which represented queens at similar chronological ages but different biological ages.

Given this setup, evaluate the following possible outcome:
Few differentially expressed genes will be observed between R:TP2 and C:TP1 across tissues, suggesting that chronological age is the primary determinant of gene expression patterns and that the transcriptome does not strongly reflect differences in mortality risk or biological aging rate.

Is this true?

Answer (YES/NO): YES